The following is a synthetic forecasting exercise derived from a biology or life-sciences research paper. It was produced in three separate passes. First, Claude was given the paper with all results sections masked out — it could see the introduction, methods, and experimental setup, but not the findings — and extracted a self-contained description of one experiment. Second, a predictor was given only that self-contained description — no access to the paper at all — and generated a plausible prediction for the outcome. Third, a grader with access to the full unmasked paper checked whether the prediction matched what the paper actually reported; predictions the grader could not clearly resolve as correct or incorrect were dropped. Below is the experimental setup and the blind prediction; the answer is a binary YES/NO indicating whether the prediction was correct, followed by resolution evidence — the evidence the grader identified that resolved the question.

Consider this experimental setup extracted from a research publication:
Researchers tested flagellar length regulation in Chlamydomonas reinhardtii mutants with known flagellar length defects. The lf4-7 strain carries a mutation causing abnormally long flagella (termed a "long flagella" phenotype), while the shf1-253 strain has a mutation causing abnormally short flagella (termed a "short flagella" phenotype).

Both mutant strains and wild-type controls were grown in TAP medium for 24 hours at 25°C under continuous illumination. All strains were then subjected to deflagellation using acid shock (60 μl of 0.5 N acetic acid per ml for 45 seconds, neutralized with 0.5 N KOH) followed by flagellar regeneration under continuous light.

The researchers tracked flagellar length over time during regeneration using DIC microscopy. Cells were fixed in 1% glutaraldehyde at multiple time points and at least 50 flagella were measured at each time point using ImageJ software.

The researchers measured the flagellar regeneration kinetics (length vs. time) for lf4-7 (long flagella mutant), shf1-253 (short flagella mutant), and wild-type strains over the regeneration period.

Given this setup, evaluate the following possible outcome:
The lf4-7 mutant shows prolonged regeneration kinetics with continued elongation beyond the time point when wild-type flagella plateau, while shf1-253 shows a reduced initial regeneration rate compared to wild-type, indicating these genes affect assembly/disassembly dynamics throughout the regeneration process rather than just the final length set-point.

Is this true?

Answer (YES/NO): NO